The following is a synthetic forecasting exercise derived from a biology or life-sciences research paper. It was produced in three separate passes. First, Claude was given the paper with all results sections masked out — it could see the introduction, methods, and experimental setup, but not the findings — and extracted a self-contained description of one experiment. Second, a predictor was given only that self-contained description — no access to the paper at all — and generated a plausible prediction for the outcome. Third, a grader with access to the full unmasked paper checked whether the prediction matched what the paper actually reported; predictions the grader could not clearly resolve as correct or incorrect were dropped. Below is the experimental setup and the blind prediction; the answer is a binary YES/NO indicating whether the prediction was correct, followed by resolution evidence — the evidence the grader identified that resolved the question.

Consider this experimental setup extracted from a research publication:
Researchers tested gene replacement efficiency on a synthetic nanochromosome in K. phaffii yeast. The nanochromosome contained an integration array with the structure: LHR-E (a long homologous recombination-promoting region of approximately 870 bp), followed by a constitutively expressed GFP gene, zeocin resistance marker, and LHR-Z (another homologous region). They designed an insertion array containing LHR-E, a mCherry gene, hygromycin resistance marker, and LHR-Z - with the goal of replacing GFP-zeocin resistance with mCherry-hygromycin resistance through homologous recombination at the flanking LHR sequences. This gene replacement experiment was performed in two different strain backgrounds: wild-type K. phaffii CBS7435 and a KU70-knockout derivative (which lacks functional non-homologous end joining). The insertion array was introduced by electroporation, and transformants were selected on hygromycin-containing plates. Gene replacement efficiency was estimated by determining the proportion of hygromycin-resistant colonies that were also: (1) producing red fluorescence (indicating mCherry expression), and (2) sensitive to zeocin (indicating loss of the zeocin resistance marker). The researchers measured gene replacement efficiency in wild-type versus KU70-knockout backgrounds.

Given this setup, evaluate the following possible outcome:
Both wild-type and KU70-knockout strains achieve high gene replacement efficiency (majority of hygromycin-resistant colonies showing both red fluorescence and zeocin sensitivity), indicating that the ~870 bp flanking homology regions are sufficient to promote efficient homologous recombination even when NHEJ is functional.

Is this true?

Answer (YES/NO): NO